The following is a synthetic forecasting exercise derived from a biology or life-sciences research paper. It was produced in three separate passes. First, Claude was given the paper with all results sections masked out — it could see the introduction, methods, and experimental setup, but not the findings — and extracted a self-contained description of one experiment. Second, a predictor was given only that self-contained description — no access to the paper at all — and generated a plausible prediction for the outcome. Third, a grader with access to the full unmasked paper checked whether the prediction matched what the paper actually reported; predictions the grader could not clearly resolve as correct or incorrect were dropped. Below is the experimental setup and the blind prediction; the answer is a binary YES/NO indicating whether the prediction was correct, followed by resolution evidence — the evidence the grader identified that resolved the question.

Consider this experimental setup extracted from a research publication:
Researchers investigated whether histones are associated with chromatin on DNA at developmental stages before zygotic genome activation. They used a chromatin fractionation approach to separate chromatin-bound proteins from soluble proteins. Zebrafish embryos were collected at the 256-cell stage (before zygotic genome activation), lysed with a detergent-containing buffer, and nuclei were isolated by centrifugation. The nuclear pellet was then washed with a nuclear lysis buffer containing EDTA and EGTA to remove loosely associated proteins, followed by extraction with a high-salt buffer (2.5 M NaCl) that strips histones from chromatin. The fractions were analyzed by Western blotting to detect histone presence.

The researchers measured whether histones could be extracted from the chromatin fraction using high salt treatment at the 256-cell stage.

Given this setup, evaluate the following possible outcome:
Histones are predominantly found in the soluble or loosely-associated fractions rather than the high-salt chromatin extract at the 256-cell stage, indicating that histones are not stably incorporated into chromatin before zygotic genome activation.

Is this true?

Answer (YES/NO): NO